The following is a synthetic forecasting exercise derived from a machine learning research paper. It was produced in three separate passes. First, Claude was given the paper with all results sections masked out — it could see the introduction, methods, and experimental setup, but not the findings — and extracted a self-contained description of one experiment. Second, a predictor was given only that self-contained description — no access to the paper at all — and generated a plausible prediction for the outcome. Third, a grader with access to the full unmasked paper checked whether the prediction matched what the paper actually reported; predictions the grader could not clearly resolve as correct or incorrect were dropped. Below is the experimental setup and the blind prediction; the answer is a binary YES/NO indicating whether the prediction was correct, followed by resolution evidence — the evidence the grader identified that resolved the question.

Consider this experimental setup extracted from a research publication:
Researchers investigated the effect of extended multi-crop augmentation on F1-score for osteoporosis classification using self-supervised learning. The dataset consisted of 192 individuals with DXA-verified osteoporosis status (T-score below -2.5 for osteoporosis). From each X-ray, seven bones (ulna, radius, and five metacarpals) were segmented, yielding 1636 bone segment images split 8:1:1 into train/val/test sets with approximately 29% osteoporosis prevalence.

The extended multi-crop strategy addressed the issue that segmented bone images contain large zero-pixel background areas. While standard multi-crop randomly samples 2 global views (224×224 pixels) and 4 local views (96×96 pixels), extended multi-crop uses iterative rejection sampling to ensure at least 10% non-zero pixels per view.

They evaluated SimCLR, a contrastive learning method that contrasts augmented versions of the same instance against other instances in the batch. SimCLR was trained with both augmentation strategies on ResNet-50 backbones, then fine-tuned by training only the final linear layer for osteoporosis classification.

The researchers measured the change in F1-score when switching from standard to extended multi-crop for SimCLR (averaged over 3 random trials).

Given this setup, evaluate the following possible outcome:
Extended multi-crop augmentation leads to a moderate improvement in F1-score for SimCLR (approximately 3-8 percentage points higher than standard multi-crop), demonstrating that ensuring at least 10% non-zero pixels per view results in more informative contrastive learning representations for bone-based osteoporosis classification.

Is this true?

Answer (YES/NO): NO